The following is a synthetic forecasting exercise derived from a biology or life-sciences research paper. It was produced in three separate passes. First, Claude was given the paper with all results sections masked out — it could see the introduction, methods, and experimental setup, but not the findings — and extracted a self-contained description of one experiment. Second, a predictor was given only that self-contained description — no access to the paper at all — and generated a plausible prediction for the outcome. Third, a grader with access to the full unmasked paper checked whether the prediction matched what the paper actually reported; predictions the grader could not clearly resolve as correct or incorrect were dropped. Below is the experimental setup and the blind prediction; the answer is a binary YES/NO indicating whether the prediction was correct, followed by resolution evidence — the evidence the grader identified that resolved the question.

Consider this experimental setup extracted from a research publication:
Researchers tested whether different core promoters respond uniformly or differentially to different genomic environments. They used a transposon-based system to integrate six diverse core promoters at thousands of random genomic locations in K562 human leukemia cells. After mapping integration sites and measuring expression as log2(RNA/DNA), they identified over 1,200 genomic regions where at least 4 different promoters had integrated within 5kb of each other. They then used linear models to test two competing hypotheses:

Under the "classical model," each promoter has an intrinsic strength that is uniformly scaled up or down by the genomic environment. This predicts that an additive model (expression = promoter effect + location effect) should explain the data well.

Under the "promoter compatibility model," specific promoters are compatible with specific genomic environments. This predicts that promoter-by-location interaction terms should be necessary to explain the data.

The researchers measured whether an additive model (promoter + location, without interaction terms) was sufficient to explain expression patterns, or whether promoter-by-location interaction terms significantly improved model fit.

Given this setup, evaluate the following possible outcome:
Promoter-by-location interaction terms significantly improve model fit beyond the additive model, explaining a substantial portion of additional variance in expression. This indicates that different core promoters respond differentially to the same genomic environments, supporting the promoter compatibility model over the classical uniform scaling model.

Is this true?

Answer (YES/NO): NO